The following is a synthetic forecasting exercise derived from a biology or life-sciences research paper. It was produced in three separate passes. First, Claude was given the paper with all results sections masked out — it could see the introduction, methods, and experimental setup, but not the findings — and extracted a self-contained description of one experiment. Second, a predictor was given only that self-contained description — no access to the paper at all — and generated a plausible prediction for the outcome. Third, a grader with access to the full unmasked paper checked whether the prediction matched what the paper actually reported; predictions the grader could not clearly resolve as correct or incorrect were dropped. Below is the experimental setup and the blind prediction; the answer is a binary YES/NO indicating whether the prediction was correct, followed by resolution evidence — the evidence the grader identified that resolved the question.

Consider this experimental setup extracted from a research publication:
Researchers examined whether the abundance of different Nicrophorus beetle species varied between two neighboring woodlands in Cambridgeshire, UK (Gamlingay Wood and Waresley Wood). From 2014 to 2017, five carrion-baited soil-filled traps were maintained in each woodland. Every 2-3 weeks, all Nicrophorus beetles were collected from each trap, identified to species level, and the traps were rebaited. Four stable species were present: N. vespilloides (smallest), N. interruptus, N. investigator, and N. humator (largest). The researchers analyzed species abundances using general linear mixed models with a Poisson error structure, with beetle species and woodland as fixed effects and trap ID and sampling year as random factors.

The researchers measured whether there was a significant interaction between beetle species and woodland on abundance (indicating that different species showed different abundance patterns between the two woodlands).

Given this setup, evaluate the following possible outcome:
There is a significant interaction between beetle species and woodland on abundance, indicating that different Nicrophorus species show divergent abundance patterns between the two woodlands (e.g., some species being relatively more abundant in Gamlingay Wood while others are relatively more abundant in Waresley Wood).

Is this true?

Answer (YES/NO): YES